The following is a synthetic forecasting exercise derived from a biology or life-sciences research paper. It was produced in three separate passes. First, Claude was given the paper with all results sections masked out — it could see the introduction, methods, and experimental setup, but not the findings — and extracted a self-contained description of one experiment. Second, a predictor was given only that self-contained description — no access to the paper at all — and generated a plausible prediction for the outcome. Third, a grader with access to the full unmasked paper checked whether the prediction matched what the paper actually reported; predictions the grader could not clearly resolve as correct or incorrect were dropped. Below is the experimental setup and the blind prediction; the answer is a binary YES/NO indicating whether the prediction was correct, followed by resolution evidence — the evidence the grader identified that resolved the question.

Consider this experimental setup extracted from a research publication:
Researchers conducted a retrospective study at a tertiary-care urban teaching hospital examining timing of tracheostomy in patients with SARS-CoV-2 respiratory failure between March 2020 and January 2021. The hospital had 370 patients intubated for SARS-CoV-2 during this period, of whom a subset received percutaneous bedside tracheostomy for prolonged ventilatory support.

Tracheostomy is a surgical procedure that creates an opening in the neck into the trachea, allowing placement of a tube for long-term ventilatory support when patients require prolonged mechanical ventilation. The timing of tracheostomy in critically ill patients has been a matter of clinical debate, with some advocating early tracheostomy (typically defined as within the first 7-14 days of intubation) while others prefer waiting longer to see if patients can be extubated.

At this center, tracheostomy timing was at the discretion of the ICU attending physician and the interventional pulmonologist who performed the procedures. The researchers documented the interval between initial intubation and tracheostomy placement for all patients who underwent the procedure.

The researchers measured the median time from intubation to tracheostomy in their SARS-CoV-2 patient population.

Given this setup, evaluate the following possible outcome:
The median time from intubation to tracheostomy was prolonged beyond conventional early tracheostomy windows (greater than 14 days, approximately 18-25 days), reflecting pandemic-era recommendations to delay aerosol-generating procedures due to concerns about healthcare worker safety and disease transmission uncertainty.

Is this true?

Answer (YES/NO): YES